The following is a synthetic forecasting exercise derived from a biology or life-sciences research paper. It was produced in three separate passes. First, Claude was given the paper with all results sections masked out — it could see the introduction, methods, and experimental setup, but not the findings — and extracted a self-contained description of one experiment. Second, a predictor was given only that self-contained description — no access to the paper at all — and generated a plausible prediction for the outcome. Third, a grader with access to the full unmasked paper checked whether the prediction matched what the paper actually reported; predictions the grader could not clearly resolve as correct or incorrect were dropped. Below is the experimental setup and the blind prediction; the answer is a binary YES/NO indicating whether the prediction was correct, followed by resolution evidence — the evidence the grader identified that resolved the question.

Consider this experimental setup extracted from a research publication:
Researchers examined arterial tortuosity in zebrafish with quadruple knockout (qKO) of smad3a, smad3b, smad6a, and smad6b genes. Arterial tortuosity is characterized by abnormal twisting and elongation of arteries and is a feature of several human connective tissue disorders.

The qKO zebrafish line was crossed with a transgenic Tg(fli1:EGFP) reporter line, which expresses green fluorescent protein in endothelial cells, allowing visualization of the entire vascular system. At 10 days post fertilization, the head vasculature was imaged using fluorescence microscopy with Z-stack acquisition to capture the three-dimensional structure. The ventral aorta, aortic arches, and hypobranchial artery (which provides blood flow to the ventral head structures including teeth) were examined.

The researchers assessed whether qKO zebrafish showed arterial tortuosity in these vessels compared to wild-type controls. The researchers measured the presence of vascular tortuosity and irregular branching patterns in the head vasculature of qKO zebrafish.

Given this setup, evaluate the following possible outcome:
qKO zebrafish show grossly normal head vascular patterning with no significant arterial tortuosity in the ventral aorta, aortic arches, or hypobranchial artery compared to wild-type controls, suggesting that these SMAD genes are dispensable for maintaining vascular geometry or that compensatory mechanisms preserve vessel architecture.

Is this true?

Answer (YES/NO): NO